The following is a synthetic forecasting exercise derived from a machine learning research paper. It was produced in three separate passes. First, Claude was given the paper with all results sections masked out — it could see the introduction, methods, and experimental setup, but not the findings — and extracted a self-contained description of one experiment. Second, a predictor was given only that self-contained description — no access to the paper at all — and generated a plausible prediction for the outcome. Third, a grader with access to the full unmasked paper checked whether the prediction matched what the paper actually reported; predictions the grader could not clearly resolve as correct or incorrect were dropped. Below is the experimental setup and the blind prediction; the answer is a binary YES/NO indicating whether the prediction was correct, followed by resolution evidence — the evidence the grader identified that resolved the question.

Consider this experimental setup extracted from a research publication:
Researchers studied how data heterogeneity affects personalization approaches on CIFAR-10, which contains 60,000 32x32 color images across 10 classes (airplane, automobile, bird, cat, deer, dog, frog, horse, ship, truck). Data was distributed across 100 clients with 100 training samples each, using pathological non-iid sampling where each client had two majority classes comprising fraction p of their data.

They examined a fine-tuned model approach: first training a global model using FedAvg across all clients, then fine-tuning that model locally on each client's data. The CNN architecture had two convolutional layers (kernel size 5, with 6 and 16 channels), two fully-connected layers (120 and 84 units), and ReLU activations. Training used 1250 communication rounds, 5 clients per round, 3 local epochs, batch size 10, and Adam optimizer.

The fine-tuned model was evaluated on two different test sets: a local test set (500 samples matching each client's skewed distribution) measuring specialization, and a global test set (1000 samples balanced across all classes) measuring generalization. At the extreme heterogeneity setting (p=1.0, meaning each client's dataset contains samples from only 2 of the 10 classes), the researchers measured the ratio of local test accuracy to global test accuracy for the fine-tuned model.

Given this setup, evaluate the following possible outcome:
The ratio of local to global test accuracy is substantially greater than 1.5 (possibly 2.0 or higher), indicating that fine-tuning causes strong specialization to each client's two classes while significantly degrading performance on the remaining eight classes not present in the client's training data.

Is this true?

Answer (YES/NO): YES